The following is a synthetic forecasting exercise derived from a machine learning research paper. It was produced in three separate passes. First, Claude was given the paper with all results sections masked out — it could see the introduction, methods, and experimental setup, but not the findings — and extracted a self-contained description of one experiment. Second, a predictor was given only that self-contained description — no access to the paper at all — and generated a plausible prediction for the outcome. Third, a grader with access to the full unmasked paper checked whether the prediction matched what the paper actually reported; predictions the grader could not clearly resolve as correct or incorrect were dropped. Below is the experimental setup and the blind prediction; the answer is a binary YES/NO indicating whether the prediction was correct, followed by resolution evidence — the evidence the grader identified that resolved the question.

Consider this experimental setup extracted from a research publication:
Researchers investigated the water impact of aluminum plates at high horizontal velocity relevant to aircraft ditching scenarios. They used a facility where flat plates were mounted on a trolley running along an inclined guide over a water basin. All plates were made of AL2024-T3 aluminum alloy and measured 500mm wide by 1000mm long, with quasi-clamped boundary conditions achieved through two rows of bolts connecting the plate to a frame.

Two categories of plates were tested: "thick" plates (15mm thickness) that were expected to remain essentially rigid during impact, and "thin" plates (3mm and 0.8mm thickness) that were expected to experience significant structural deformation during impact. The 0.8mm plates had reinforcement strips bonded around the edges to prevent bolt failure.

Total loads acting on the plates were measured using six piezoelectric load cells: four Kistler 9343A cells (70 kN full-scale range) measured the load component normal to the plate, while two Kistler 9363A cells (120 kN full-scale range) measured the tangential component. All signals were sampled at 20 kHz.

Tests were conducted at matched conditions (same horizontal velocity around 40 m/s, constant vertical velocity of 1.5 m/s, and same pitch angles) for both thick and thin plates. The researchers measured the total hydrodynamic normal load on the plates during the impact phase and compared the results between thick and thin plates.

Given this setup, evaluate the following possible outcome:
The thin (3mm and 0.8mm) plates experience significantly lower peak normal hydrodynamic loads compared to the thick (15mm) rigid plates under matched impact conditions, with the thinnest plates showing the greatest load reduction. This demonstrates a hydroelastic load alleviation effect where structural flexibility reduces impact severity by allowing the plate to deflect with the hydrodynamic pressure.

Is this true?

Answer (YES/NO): NO